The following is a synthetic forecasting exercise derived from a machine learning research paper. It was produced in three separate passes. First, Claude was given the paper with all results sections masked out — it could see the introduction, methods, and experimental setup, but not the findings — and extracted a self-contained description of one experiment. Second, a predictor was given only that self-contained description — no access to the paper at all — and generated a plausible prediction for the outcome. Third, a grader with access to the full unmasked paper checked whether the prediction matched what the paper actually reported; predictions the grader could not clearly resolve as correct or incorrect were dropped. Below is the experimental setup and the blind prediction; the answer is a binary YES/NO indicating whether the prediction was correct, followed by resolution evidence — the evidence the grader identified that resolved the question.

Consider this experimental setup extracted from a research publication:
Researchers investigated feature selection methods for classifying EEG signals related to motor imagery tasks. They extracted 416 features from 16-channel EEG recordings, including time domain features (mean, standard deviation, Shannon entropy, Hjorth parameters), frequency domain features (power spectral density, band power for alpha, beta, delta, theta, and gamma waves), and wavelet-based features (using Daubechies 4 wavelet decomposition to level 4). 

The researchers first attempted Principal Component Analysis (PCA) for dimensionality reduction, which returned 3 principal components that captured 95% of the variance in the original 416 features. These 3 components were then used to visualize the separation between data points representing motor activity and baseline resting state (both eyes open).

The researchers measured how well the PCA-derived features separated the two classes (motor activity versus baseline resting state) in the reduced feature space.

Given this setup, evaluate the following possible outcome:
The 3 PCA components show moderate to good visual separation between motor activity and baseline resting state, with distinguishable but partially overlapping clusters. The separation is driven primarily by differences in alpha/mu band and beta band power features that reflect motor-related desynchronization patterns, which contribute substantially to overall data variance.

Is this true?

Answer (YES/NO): NO